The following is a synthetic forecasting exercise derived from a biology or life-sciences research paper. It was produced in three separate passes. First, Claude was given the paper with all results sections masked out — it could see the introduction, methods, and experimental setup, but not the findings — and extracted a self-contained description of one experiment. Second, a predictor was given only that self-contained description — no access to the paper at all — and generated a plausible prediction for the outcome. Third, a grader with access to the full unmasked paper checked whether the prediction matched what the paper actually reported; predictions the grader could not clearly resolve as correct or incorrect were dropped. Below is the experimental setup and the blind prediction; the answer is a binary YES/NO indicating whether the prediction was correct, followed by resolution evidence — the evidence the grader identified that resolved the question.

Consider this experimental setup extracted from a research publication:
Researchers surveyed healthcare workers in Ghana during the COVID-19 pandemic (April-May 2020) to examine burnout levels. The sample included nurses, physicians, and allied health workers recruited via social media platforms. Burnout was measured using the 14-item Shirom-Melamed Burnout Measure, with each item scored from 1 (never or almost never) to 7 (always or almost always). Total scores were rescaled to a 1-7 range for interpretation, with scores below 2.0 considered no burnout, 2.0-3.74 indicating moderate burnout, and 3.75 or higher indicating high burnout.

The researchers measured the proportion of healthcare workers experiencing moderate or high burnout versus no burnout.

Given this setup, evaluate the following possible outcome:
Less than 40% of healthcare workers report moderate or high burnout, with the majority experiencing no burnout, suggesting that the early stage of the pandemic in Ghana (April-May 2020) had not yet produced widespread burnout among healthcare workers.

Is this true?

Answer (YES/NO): NO